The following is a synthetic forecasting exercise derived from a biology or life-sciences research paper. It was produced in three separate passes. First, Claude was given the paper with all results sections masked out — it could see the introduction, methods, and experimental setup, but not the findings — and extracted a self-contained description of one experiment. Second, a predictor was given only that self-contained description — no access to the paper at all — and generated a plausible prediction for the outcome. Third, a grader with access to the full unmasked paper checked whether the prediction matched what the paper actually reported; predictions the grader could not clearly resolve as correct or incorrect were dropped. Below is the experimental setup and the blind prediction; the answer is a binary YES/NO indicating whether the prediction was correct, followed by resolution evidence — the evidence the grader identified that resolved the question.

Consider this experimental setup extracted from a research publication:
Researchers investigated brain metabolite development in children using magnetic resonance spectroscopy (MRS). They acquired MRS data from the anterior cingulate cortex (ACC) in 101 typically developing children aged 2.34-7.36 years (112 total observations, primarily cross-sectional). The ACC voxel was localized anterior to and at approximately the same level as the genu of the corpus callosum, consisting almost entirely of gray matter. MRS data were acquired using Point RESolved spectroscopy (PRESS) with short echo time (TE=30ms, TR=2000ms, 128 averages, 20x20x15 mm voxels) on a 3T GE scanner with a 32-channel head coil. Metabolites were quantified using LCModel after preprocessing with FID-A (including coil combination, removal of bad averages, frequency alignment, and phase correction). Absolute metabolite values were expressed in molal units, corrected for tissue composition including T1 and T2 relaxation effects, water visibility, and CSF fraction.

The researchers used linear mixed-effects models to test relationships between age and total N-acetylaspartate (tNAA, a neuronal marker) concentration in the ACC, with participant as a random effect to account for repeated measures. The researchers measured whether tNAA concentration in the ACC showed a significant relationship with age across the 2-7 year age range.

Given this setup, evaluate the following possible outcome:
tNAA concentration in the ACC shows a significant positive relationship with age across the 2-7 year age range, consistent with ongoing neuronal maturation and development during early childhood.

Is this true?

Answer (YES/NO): YES